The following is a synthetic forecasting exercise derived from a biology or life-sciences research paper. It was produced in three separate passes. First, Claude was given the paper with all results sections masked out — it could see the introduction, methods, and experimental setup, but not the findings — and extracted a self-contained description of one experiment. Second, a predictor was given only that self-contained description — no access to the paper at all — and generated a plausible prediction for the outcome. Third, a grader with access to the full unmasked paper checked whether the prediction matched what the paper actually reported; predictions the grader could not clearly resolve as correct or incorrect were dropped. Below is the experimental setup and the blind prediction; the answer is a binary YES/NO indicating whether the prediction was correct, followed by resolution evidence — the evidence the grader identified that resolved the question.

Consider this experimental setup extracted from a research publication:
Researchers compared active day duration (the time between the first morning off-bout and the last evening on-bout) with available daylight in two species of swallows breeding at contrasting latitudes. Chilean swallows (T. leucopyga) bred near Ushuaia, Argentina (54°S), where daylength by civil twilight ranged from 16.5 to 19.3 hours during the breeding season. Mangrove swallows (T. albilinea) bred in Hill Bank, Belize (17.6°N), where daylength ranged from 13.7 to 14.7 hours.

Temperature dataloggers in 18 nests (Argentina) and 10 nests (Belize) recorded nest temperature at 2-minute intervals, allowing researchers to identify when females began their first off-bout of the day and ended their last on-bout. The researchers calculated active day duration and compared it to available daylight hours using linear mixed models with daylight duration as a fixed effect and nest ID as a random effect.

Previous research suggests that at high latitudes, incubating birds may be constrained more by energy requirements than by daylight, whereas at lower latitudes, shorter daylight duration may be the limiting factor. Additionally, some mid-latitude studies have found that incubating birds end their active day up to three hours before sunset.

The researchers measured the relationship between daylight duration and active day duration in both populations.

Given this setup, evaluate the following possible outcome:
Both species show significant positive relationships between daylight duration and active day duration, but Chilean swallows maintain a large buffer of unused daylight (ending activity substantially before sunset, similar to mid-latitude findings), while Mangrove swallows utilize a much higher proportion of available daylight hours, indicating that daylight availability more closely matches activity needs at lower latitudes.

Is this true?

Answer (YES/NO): NO